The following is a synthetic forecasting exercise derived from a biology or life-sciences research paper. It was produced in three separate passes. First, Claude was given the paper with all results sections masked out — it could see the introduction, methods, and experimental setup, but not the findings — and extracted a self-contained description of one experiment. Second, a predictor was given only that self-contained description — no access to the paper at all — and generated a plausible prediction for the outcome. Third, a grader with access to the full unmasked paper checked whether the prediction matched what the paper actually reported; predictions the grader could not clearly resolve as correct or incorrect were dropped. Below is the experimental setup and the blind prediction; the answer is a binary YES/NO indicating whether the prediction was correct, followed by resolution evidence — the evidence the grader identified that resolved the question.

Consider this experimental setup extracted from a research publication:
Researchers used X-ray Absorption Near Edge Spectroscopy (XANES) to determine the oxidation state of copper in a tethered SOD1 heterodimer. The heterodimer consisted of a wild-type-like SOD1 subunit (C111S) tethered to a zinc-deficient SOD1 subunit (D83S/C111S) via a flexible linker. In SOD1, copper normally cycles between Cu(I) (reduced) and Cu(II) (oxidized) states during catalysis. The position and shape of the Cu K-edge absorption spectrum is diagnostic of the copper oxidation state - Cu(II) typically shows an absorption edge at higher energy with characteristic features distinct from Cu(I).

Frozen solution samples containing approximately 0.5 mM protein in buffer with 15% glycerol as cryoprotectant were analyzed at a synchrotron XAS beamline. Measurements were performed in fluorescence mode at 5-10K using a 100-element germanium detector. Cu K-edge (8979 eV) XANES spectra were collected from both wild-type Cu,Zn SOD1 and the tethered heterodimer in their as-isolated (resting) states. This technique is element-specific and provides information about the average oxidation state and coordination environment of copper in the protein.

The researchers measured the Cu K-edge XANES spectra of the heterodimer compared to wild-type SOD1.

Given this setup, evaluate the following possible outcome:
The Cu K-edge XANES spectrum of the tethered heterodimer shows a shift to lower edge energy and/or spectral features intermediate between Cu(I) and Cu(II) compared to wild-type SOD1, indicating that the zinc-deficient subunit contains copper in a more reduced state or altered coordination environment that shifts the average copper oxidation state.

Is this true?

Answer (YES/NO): YES